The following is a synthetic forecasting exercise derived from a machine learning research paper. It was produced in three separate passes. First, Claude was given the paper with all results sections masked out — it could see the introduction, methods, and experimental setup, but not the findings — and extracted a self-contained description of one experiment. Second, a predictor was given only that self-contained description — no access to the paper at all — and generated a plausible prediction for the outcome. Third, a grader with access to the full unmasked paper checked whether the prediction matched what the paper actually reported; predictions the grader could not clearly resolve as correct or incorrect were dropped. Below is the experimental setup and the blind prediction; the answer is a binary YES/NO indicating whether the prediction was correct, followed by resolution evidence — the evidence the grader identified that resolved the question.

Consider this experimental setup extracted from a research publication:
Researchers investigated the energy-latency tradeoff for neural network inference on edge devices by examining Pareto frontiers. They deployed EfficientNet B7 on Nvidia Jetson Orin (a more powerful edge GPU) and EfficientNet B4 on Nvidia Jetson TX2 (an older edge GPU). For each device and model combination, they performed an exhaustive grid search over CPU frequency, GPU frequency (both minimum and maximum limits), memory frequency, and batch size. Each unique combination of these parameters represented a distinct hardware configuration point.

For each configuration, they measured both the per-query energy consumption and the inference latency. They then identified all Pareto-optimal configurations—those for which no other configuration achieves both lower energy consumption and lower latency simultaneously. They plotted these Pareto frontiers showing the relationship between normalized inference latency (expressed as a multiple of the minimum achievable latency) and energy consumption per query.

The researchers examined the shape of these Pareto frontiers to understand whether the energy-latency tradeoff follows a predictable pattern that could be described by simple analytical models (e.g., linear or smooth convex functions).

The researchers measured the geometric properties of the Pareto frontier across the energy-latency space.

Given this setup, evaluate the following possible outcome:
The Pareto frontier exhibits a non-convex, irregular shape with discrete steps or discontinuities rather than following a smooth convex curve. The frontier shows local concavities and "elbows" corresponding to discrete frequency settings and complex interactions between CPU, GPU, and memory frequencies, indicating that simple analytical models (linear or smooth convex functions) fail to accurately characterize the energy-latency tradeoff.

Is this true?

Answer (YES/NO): YES